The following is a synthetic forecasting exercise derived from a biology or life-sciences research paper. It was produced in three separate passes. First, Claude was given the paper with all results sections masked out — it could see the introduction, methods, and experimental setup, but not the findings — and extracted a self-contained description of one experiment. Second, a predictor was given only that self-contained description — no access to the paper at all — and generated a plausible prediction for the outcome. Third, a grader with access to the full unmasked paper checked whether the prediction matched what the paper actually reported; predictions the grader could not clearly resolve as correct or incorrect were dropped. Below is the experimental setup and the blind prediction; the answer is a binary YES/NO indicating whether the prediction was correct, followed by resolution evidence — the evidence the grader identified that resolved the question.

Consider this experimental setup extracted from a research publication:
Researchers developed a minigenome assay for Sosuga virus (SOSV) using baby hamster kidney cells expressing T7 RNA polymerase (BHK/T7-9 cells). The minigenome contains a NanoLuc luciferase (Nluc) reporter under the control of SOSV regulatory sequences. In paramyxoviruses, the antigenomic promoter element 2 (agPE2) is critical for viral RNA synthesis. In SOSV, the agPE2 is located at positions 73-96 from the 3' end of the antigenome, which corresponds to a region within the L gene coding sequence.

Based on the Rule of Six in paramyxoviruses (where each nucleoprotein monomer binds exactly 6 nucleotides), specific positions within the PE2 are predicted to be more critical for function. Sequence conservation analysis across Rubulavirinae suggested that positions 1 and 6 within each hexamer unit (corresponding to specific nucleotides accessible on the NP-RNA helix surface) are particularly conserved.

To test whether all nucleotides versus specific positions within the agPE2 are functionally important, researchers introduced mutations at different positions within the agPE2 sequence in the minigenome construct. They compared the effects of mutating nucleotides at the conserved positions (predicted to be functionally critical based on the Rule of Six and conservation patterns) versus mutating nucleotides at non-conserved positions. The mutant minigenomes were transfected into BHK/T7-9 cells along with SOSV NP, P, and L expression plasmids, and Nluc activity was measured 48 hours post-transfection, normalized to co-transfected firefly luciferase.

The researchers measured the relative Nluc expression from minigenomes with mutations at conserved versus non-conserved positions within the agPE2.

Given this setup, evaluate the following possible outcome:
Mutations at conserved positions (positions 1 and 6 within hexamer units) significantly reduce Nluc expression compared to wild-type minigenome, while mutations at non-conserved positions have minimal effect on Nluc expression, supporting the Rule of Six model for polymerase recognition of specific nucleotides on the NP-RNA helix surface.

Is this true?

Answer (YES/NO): NO